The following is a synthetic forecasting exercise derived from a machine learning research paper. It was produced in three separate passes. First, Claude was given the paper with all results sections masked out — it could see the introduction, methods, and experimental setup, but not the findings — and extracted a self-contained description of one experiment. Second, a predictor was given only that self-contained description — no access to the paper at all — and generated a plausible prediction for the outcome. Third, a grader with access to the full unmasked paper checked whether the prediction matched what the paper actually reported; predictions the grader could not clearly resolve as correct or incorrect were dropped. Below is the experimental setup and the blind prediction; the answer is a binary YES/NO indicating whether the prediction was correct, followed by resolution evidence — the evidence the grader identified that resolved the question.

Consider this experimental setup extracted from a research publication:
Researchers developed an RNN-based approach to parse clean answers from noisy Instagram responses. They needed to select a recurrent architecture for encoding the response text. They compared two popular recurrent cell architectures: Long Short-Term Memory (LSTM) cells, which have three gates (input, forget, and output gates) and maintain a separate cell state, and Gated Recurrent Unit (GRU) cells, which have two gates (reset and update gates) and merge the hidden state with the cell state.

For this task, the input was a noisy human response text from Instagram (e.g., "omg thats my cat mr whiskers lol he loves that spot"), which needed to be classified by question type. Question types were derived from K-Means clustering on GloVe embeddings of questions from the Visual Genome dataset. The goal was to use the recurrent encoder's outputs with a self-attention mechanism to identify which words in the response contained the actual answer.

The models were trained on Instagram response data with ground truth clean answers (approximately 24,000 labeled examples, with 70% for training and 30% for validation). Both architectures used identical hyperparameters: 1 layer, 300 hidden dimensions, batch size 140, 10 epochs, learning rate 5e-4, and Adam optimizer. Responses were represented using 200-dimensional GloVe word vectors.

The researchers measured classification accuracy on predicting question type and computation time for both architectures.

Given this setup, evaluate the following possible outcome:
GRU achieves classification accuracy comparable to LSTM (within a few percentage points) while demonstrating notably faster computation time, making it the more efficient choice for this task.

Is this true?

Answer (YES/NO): NO